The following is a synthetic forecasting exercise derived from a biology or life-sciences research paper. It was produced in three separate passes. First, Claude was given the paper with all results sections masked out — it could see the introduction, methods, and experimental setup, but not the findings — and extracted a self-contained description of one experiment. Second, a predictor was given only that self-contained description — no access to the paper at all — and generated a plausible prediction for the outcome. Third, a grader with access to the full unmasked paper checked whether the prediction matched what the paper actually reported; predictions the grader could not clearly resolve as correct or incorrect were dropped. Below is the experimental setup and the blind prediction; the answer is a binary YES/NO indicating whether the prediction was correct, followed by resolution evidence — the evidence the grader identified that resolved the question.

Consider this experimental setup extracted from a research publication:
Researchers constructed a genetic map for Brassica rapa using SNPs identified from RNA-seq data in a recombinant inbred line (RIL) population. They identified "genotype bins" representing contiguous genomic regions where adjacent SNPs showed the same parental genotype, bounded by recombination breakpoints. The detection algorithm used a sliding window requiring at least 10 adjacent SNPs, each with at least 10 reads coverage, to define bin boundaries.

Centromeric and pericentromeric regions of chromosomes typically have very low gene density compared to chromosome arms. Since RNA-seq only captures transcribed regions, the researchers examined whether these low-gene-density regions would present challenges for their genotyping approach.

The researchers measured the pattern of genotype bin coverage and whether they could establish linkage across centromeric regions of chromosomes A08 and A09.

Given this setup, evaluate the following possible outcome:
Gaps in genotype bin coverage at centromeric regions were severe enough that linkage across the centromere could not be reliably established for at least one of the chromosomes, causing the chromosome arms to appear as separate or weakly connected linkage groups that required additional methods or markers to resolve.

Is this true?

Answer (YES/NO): YES